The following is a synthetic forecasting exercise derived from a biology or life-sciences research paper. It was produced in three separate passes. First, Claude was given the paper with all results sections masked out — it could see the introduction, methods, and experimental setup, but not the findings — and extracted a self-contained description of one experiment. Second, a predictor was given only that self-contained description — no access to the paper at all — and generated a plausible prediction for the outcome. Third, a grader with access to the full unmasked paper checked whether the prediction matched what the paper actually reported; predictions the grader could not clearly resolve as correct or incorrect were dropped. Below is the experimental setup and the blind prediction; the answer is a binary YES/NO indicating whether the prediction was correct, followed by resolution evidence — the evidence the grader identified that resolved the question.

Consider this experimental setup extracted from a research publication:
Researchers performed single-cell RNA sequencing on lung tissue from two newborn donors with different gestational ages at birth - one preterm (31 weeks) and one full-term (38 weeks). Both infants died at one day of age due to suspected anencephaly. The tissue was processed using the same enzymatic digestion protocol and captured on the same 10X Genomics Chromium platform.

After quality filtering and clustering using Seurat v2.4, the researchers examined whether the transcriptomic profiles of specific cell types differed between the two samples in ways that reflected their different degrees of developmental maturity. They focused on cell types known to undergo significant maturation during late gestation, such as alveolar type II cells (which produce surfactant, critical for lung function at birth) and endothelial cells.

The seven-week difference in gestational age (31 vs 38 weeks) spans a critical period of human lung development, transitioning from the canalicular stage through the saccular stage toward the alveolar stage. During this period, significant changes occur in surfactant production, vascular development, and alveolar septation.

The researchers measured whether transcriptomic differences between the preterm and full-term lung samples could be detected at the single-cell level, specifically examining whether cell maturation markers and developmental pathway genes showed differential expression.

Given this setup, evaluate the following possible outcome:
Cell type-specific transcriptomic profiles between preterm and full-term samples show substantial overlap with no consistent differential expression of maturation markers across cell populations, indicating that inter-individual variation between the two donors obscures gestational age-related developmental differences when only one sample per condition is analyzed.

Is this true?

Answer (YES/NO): NO